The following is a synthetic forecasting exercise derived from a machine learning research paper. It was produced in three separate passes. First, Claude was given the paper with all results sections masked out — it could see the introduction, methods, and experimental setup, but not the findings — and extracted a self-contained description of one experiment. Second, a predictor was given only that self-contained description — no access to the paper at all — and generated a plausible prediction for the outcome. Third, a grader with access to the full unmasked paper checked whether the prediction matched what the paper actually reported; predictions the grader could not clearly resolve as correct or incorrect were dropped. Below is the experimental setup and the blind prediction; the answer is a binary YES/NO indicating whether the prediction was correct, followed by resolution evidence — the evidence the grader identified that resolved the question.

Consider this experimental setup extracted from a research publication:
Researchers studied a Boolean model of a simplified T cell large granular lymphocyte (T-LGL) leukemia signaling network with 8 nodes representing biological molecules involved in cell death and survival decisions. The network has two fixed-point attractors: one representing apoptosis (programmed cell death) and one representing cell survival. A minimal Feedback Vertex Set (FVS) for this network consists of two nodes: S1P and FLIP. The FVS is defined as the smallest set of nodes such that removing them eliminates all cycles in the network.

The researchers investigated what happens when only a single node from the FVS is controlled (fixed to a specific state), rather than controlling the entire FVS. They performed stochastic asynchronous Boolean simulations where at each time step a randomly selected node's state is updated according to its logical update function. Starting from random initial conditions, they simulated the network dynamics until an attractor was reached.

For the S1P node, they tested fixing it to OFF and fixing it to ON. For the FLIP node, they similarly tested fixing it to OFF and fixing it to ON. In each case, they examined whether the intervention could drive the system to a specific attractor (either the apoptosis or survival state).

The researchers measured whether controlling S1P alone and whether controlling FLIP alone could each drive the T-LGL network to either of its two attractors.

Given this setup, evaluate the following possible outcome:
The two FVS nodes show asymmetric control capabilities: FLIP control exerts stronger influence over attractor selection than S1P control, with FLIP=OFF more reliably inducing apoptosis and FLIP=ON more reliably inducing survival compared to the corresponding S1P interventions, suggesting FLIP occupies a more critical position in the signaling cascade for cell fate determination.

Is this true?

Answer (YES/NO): NO